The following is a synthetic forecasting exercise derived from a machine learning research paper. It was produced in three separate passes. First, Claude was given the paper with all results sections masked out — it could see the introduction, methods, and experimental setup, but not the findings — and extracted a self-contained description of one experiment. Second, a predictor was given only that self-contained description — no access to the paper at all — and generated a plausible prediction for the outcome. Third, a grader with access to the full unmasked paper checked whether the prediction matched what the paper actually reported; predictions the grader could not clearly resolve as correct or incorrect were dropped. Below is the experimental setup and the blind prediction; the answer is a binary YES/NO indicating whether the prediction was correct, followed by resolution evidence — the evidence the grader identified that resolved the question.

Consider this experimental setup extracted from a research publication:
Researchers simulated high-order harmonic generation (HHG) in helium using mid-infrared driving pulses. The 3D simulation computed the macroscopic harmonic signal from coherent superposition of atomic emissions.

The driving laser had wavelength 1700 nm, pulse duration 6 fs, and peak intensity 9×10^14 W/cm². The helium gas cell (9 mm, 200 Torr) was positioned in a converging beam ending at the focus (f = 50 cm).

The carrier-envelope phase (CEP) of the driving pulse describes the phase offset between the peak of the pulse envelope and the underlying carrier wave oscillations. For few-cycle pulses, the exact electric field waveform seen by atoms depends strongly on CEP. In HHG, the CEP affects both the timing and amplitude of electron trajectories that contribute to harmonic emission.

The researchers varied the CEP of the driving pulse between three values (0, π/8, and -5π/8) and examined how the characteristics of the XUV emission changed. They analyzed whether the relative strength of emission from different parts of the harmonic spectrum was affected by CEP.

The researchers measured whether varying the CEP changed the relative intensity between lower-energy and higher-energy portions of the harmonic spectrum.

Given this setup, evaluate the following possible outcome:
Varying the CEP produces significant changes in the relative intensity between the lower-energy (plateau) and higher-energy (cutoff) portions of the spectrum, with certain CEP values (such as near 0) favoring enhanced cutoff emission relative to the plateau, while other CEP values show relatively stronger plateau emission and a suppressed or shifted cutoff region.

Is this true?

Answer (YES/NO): NO